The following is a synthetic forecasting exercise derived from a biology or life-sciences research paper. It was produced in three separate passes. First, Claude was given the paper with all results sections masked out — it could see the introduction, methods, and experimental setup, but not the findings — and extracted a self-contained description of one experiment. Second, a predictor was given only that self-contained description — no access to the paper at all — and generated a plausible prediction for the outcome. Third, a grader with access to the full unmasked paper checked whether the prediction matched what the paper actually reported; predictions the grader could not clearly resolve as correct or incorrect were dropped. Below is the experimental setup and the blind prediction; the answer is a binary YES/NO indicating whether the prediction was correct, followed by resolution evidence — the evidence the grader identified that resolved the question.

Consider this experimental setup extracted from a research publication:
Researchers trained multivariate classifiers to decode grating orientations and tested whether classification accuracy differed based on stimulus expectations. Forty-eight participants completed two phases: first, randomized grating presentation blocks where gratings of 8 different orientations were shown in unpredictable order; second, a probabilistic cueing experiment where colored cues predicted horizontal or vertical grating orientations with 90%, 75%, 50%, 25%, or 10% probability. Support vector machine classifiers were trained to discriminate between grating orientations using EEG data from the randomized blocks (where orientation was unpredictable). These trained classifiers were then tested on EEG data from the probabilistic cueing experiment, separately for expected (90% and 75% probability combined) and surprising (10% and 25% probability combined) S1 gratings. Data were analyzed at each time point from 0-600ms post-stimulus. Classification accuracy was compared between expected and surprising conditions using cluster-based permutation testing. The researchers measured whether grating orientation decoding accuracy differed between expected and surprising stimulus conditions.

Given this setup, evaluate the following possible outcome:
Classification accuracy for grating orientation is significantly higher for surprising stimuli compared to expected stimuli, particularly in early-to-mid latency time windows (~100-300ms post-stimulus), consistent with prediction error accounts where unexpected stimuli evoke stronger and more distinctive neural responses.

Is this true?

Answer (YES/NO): NO